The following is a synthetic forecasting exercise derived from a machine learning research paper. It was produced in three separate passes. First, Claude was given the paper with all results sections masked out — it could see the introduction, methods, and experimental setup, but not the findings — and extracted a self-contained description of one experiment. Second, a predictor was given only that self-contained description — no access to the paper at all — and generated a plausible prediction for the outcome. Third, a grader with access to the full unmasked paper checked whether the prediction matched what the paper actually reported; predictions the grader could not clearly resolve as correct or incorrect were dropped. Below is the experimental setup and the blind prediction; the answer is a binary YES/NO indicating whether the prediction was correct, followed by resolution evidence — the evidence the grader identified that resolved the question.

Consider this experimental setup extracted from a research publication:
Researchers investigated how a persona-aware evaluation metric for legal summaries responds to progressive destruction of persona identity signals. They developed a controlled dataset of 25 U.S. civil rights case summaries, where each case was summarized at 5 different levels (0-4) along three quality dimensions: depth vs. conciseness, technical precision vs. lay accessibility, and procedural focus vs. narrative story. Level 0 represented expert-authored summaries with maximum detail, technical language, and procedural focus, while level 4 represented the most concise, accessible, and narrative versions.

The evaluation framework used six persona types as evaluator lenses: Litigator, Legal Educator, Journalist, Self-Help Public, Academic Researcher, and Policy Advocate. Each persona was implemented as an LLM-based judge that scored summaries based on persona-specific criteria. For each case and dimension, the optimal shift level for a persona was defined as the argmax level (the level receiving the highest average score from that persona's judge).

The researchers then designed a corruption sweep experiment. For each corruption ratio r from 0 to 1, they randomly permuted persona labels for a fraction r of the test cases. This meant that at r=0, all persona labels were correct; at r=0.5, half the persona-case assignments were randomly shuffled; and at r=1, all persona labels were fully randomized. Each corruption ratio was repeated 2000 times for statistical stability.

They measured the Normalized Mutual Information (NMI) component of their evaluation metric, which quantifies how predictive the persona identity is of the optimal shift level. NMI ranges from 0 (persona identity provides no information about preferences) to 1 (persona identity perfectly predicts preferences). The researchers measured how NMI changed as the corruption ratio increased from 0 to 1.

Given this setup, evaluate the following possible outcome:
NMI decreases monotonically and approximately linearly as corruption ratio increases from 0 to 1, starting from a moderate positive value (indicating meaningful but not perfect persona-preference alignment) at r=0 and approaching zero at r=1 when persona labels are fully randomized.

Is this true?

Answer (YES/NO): NO